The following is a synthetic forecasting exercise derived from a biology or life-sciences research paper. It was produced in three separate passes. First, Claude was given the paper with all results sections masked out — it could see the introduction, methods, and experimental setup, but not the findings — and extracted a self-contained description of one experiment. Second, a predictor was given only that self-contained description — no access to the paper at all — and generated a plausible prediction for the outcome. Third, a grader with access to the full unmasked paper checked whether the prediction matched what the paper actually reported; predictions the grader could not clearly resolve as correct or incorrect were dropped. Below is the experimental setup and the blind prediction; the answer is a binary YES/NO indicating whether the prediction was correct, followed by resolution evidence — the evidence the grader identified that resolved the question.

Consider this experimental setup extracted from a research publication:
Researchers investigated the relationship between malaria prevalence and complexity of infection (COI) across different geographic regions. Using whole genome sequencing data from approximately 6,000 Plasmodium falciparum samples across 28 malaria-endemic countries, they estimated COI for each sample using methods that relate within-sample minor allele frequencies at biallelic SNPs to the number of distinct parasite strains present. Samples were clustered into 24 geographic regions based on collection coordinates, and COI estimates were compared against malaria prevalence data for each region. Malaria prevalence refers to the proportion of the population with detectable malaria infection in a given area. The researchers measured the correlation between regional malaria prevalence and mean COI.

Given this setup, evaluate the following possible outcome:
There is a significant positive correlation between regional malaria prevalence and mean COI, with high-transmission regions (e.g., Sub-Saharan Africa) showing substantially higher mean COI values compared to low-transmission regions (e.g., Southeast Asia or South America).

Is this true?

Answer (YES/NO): NO